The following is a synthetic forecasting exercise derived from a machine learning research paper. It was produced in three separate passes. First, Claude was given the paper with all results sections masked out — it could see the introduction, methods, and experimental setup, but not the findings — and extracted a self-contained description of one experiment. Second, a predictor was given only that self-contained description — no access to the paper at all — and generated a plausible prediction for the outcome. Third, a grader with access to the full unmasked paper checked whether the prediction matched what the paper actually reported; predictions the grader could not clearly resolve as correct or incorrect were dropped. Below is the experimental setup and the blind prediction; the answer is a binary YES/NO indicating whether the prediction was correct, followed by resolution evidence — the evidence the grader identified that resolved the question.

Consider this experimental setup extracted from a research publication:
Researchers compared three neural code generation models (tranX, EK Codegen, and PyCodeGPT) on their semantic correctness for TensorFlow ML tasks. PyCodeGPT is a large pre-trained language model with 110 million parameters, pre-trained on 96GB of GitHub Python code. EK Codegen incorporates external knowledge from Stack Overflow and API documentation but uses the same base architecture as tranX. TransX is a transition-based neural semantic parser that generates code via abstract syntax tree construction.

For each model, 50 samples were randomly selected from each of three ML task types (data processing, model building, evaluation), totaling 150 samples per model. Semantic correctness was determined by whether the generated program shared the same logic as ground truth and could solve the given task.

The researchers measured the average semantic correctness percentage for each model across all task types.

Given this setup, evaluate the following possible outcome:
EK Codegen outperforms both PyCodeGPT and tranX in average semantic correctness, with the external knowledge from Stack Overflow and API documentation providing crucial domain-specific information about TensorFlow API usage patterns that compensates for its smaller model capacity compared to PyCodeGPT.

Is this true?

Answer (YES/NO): NO